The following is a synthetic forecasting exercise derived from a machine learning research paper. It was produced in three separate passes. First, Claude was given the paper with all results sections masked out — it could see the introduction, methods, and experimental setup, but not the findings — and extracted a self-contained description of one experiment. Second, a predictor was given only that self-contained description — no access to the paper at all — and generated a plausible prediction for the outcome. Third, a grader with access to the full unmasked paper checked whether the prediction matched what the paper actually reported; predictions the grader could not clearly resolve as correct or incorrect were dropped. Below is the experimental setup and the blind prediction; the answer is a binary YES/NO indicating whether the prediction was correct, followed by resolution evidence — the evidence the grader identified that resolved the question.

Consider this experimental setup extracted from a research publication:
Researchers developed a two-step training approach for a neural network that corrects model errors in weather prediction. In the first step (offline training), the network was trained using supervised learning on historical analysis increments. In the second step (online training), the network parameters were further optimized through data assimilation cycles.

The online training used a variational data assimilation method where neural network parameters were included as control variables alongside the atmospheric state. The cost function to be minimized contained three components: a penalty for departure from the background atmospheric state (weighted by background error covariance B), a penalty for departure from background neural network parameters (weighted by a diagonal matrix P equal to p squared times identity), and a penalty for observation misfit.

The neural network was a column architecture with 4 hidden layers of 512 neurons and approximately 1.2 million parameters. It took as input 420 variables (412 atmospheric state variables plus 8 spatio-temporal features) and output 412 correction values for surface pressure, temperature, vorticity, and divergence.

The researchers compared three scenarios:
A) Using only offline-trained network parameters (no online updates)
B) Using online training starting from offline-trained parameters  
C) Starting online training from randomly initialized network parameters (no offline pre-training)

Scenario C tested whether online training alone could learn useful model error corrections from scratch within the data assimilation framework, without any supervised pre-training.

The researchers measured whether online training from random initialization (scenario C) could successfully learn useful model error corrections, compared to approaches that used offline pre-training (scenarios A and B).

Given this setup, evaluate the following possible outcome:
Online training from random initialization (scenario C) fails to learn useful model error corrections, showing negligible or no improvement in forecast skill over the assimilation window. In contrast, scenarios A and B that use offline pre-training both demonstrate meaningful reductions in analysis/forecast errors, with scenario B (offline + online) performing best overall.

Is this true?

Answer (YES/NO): NO